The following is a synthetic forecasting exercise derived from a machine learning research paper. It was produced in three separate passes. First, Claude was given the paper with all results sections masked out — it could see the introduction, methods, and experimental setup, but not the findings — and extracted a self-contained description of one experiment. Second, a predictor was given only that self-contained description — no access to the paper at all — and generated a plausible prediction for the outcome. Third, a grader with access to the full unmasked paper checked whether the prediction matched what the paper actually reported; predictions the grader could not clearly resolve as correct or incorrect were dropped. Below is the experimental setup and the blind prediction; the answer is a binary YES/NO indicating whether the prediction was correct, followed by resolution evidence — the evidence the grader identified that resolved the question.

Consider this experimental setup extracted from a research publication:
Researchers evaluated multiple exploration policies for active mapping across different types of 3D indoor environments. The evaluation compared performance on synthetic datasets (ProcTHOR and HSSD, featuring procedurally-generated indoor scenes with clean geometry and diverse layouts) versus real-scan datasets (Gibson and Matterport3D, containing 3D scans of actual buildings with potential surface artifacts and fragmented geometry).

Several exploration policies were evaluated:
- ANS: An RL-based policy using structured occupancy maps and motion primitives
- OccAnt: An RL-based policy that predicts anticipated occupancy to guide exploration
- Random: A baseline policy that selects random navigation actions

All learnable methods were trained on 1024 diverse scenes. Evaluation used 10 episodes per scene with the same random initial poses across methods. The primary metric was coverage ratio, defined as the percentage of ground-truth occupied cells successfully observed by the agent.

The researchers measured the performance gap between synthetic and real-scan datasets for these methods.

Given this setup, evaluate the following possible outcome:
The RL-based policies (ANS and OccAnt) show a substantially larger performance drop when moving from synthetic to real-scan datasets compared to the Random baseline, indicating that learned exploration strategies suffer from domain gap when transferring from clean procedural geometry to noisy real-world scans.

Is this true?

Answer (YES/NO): NO